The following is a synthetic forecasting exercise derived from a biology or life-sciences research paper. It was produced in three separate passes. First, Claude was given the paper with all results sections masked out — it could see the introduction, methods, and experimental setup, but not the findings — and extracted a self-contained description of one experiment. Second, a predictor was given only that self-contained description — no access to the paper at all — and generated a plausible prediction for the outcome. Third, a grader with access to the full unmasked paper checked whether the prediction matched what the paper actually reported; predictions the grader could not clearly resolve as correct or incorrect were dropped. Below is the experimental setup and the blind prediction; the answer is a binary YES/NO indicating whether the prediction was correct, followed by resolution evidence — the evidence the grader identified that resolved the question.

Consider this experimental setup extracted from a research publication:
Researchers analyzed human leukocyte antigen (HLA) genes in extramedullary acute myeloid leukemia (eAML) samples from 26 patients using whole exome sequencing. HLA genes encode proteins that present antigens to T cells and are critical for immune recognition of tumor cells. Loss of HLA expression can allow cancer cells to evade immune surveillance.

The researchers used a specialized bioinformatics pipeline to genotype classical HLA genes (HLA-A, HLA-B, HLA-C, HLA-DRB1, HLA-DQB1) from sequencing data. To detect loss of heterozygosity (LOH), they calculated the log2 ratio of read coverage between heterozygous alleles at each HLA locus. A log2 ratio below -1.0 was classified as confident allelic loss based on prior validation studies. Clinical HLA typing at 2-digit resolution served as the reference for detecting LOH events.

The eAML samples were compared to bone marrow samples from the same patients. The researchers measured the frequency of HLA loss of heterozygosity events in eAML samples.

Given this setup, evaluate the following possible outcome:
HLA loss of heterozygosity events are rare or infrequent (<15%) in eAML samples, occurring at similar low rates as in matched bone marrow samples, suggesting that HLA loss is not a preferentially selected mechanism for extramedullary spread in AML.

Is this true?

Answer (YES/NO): NO